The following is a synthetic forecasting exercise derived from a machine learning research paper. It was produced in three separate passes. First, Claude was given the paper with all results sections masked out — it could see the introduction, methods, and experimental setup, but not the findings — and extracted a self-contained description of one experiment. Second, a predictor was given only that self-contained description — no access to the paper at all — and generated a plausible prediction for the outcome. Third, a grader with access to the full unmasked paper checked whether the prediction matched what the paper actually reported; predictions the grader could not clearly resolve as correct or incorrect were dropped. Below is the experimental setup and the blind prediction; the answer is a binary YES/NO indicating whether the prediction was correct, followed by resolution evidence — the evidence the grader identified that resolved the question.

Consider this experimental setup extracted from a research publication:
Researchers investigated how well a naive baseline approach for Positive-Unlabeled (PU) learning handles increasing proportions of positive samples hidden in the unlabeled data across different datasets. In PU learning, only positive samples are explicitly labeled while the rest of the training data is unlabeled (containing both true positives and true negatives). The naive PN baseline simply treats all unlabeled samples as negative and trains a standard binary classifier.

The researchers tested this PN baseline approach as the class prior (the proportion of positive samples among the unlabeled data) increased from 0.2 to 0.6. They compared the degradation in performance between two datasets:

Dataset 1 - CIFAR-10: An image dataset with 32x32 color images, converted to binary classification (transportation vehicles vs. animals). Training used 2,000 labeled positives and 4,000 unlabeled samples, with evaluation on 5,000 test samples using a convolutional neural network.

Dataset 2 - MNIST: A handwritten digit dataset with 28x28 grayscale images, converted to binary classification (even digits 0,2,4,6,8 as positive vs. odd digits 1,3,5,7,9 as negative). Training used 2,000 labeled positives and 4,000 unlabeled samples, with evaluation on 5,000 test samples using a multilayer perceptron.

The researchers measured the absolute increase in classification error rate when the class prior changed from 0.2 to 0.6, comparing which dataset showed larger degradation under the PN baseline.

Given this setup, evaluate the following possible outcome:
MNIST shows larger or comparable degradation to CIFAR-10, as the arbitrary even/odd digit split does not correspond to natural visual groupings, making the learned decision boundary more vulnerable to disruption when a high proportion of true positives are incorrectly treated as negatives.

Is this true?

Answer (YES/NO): NO